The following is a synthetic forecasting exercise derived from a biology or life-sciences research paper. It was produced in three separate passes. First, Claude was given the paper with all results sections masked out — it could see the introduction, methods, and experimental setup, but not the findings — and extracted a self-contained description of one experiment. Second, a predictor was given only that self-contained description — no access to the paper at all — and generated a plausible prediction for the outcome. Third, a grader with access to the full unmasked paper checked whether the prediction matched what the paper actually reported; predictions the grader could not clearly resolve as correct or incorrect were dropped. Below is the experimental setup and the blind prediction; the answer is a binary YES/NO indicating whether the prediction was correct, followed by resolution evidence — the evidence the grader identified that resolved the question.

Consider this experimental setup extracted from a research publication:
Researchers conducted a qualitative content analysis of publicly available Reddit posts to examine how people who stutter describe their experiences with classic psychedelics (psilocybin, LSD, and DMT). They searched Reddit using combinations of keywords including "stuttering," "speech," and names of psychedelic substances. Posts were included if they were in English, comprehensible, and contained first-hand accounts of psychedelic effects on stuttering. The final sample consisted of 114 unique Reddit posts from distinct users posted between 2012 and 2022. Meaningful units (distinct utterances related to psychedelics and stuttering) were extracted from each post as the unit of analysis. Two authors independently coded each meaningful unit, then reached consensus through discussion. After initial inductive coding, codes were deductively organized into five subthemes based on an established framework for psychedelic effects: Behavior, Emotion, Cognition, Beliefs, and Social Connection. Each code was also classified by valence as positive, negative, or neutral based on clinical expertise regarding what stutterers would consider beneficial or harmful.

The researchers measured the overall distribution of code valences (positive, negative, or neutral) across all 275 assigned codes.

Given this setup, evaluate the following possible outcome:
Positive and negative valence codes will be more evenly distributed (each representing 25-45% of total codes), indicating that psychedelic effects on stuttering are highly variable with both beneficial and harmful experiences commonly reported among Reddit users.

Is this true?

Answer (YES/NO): NO